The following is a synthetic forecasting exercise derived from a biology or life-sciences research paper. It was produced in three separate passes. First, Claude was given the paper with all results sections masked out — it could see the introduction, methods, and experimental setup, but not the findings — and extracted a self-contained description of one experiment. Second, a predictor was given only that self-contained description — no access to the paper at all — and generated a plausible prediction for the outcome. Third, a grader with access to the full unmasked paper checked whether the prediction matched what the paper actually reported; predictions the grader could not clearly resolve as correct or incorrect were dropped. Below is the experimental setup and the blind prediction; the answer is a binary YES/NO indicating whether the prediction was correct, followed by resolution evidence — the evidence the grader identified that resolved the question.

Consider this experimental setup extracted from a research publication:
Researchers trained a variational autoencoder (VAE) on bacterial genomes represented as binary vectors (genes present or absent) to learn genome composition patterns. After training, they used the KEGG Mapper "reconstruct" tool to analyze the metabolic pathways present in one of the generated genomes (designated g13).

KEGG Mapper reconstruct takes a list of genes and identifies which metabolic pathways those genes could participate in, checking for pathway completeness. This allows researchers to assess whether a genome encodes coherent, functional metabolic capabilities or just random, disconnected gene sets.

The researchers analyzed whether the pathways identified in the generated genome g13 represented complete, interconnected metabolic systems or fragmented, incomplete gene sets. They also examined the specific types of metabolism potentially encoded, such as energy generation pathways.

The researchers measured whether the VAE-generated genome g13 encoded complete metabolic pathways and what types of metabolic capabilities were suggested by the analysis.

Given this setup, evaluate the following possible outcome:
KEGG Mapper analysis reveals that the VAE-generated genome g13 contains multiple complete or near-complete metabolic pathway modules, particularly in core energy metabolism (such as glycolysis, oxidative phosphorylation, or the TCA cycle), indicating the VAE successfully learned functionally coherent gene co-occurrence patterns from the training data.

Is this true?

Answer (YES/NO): YES